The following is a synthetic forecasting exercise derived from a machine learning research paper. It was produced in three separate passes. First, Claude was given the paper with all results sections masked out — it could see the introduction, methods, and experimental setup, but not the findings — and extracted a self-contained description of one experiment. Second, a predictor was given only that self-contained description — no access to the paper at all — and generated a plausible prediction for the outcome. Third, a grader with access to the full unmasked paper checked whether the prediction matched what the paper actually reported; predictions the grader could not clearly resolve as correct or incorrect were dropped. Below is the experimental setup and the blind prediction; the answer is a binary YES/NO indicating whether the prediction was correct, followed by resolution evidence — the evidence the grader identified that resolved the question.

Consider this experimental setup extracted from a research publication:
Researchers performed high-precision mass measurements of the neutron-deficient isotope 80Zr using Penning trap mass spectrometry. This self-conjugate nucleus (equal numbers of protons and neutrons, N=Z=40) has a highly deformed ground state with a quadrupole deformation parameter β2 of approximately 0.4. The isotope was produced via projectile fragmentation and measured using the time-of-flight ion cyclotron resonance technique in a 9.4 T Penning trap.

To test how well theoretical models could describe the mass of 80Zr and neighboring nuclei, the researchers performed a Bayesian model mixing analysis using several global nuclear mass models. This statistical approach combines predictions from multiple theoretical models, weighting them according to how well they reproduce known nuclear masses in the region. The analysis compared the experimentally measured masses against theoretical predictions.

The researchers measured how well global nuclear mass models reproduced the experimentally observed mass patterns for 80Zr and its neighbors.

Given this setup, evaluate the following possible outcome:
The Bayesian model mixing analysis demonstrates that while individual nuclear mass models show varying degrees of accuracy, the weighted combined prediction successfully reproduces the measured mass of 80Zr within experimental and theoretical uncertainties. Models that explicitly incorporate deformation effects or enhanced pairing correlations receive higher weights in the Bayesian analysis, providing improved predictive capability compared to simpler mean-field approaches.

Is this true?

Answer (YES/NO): NO